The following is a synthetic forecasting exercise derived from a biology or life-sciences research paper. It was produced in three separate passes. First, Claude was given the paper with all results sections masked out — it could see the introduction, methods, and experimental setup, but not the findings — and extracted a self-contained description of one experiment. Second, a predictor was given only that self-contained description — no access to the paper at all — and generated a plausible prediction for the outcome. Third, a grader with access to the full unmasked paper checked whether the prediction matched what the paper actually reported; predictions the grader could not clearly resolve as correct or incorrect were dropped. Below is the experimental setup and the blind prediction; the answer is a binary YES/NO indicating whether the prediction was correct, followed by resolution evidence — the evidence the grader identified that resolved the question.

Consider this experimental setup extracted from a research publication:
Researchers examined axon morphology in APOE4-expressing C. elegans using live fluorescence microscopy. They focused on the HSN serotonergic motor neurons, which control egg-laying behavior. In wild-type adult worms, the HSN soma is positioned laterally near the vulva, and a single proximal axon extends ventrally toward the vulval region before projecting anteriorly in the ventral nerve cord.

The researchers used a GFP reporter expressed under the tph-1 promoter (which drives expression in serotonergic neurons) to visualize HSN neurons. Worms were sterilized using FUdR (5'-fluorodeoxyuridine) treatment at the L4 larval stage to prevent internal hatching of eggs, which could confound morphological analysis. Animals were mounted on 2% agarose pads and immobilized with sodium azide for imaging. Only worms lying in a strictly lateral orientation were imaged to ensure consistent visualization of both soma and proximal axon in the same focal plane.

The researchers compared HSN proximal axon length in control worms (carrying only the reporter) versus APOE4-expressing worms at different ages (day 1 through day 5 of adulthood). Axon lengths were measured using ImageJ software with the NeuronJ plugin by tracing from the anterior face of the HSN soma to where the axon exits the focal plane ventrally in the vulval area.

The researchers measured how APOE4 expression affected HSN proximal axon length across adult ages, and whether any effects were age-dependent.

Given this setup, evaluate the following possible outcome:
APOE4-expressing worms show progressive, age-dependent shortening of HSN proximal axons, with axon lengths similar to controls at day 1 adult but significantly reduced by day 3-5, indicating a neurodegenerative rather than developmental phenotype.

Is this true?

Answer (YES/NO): NO